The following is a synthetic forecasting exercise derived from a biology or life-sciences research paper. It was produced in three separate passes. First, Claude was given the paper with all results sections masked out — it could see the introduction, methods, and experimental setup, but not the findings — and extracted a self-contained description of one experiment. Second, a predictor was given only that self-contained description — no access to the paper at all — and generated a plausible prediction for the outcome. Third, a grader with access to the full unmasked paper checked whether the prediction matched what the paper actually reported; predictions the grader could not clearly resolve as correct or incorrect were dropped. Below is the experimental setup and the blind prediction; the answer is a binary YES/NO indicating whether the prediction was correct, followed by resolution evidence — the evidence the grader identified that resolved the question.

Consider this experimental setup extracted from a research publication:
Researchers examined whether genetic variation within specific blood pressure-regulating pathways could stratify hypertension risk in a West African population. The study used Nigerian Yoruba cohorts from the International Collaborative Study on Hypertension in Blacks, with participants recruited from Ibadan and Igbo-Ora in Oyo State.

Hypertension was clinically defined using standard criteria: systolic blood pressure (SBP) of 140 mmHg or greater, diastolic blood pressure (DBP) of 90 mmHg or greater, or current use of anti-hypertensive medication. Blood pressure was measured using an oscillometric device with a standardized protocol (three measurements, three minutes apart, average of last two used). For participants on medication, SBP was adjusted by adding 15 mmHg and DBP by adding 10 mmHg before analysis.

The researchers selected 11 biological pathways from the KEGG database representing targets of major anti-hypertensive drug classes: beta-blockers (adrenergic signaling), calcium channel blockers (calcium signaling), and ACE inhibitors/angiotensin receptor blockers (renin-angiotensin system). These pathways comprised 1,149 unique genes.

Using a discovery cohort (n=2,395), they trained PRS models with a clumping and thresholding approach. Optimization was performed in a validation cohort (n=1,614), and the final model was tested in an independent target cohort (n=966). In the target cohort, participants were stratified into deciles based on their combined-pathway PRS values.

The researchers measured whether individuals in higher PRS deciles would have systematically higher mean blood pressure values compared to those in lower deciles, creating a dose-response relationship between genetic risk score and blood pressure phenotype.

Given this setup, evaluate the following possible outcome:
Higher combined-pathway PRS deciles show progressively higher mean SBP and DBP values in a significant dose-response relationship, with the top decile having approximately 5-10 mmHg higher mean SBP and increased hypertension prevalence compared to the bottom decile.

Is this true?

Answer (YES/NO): NO